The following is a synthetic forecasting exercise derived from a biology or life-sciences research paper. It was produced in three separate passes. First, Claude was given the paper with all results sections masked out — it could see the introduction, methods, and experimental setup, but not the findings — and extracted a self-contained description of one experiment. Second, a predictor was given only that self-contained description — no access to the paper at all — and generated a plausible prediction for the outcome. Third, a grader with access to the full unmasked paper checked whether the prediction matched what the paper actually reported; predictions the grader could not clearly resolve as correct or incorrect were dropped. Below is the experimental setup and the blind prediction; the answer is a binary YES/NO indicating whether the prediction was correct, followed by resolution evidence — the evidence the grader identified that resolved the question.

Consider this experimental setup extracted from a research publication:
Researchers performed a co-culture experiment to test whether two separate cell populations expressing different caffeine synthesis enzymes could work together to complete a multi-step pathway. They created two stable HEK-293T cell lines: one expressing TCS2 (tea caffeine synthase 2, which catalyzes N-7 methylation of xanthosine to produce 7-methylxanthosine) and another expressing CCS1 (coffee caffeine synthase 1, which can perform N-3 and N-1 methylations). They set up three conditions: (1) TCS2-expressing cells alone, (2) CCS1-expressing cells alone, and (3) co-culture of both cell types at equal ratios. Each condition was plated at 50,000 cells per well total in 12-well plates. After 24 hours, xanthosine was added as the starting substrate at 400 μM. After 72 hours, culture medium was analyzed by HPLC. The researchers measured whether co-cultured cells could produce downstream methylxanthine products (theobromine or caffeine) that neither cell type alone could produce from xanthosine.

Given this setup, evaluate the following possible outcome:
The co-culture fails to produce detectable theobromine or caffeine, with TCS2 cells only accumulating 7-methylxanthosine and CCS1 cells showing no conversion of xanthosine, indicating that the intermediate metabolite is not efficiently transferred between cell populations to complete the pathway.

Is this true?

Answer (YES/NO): NO